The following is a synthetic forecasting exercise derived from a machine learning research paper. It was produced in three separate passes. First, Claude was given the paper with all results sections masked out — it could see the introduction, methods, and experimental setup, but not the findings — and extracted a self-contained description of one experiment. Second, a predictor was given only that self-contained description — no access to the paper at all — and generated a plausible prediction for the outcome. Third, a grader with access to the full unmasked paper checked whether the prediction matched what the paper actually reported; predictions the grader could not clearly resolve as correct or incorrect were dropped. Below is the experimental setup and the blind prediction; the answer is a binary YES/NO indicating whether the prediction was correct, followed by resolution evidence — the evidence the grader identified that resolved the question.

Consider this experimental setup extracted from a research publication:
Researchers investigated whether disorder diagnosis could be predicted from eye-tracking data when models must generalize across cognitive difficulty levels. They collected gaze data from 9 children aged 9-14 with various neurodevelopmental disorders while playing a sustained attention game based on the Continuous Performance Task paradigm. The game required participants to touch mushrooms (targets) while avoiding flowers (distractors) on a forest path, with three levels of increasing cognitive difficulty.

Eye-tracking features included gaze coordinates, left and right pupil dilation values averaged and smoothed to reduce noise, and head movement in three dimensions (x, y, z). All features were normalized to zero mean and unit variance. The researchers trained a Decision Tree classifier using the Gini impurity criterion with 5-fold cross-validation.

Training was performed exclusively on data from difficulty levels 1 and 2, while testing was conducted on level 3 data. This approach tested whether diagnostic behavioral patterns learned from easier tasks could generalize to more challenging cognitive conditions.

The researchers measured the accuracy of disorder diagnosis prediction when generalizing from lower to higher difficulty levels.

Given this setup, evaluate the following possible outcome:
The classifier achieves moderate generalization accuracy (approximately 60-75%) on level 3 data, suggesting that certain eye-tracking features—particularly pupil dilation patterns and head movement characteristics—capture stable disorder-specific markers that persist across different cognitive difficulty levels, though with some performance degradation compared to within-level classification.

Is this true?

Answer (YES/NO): NO